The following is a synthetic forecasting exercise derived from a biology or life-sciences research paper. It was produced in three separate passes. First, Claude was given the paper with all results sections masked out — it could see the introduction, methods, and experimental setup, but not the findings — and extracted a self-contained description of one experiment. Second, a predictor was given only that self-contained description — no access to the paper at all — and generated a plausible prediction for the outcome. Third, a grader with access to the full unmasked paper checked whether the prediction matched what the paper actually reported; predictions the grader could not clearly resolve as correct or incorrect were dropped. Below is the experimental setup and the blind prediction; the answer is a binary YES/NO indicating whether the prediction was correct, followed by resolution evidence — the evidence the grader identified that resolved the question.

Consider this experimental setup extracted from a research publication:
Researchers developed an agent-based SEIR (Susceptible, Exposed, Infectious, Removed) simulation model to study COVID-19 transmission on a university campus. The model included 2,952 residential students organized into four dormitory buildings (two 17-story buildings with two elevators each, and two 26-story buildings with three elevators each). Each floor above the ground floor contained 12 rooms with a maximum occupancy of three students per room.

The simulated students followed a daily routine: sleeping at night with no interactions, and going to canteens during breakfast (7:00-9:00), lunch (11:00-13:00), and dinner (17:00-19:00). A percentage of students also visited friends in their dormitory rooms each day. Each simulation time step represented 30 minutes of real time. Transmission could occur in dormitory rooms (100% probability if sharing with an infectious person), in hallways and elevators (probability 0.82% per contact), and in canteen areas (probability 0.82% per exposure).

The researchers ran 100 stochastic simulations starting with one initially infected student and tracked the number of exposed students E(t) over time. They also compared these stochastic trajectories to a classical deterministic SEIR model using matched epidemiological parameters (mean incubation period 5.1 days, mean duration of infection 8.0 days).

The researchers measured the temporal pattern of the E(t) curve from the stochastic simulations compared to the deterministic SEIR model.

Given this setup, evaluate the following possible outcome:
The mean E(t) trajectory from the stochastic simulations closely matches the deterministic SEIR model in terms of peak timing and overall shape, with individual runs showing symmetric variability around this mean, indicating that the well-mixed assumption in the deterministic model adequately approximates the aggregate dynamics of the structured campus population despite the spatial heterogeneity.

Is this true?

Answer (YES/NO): NO